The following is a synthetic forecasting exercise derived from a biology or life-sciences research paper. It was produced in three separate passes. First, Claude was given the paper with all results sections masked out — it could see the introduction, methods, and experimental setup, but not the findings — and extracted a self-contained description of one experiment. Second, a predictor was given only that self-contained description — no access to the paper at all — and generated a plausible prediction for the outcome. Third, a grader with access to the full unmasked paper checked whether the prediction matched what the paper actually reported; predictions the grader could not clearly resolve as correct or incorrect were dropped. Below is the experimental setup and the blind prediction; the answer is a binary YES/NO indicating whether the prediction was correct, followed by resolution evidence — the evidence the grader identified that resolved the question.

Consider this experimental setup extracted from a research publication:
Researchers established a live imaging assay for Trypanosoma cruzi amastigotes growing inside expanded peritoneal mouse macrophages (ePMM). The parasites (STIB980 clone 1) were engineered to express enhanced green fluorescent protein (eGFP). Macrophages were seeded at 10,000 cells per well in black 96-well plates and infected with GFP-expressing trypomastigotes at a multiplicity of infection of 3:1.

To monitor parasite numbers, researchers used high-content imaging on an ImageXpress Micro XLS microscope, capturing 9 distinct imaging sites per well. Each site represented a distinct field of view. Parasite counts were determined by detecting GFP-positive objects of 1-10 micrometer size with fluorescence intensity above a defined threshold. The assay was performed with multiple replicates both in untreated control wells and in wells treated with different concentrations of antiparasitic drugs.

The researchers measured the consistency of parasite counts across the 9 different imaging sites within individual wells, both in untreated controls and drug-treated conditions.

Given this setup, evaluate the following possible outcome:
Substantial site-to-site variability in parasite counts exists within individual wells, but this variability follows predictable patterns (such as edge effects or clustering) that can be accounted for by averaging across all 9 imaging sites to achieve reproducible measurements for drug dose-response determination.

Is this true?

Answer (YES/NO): NO